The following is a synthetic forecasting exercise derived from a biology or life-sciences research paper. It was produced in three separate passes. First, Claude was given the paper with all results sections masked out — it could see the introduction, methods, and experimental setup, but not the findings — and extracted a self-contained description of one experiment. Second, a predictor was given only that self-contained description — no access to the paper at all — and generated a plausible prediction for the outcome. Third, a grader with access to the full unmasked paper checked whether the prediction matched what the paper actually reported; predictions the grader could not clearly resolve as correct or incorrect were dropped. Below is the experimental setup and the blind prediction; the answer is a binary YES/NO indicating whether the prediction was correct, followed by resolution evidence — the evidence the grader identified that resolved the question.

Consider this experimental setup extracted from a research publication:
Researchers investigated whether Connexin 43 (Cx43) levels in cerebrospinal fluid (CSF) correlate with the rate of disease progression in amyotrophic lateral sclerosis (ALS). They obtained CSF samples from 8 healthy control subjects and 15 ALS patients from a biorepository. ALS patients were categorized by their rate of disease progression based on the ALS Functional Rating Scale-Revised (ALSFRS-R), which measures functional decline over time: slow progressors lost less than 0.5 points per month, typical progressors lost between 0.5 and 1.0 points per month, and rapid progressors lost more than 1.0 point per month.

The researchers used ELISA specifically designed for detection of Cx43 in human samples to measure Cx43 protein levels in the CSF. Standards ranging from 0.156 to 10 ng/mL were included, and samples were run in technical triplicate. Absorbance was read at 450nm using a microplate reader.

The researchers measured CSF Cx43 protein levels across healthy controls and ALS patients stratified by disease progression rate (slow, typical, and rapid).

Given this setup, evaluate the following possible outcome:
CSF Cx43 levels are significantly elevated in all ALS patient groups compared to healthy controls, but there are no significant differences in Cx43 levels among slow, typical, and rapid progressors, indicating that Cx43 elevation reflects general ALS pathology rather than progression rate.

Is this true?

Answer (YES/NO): NO